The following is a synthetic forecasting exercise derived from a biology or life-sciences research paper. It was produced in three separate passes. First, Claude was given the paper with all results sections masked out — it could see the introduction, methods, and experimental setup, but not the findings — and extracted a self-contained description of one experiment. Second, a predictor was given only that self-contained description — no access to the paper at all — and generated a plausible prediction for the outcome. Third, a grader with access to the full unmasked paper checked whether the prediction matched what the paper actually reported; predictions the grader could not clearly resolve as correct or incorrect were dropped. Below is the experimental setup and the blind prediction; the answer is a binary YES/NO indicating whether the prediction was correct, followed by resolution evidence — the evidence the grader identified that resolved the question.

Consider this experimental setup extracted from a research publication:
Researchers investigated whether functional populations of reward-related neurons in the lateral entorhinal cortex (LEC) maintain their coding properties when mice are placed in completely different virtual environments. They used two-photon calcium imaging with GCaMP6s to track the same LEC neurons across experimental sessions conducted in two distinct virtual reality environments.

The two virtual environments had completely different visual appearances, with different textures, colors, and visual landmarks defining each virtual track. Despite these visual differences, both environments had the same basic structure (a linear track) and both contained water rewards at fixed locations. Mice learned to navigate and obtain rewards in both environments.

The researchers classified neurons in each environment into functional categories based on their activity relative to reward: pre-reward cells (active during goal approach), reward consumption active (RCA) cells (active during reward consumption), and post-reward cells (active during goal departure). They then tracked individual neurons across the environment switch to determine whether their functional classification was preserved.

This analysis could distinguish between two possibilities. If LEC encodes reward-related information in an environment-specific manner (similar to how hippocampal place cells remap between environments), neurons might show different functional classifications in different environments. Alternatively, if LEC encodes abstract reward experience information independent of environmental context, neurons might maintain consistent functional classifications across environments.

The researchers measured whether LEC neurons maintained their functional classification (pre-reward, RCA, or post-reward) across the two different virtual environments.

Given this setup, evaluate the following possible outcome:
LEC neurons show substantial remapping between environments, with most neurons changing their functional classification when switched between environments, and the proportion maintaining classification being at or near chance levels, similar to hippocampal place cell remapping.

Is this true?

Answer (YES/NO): NO